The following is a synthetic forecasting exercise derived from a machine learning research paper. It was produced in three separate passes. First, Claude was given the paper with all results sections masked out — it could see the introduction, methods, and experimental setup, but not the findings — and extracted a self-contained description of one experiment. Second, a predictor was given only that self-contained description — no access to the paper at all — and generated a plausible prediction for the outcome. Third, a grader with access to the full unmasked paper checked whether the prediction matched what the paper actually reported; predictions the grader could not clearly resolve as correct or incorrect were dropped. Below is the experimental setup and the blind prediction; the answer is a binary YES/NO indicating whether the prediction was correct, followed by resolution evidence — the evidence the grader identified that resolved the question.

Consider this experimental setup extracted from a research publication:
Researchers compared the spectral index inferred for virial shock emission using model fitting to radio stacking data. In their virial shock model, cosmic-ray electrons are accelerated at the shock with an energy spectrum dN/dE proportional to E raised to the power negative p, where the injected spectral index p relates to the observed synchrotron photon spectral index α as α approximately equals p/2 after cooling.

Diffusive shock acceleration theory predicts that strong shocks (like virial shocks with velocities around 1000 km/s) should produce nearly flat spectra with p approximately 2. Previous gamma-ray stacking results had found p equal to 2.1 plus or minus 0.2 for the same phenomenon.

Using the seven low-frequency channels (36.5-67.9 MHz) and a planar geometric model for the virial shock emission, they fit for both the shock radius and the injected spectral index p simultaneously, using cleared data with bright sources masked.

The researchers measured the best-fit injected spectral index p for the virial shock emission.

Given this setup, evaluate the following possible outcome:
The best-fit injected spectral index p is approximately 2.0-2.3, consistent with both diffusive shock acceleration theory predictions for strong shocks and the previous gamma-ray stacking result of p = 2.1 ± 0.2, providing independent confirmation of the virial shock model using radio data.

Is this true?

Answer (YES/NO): YES